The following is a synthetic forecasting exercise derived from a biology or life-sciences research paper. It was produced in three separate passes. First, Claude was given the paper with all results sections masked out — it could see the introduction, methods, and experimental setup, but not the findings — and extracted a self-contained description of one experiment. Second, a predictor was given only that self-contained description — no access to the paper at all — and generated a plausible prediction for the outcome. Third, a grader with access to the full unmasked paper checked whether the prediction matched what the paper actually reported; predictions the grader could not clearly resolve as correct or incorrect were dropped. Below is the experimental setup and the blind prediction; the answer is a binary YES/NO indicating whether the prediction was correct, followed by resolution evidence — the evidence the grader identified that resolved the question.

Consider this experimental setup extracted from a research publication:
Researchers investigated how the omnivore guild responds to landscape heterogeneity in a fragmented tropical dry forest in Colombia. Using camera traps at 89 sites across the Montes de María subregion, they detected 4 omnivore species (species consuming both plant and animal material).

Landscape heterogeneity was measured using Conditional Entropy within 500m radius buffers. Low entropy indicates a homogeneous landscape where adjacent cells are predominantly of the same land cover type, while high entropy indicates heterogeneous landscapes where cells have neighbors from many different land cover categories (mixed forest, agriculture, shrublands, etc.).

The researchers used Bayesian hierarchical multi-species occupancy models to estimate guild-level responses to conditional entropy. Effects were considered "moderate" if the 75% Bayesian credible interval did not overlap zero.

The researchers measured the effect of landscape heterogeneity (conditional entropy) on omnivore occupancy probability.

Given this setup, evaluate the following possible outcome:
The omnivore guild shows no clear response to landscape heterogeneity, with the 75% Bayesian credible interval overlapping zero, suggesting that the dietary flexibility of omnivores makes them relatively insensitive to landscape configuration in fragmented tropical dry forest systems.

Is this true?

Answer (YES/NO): NO